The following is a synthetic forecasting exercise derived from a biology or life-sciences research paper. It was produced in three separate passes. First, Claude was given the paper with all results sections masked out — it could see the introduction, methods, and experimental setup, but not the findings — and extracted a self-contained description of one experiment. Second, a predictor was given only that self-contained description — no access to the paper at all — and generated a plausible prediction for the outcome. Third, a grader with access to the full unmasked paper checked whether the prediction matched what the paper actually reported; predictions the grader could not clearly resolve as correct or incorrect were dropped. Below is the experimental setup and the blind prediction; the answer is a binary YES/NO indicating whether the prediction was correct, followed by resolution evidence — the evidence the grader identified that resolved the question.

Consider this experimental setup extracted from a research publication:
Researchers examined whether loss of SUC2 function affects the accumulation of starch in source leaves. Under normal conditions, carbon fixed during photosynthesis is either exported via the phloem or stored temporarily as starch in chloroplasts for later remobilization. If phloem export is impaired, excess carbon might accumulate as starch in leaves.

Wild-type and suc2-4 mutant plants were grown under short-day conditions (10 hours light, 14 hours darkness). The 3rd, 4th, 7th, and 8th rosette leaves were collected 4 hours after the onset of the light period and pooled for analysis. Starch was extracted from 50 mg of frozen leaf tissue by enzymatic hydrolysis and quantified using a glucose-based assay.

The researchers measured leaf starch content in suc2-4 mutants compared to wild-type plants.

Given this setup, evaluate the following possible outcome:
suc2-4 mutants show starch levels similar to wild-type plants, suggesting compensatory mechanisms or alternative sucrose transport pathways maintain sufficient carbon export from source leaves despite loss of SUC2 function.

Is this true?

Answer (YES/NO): NO